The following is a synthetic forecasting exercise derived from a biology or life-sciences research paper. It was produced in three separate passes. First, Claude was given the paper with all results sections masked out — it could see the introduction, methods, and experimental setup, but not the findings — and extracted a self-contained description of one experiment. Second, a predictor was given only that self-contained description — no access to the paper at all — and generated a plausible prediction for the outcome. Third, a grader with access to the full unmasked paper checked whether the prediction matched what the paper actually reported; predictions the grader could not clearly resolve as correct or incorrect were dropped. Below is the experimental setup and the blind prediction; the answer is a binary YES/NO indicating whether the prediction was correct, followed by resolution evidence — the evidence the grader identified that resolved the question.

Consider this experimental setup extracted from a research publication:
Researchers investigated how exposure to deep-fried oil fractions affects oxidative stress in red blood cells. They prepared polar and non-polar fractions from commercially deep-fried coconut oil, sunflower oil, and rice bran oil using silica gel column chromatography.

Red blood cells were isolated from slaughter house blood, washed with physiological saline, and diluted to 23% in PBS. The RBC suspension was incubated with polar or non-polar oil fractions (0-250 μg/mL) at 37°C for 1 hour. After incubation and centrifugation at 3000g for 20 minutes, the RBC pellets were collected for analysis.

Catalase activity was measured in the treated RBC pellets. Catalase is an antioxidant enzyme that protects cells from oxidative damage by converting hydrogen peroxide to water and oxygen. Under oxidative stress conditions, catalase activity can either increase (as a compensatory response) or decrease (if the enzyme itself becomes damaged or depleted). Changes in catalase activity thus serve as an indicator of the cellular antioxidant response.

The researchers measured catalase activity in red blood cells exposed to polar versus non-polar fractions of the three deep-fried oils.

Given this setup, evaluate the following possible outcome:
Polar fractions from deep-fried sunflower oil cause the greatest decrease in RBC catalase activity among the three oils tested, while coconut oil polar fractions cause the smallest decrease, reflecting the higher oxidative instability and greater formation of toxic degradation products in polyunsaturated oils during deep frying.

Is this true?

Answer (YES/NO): NO